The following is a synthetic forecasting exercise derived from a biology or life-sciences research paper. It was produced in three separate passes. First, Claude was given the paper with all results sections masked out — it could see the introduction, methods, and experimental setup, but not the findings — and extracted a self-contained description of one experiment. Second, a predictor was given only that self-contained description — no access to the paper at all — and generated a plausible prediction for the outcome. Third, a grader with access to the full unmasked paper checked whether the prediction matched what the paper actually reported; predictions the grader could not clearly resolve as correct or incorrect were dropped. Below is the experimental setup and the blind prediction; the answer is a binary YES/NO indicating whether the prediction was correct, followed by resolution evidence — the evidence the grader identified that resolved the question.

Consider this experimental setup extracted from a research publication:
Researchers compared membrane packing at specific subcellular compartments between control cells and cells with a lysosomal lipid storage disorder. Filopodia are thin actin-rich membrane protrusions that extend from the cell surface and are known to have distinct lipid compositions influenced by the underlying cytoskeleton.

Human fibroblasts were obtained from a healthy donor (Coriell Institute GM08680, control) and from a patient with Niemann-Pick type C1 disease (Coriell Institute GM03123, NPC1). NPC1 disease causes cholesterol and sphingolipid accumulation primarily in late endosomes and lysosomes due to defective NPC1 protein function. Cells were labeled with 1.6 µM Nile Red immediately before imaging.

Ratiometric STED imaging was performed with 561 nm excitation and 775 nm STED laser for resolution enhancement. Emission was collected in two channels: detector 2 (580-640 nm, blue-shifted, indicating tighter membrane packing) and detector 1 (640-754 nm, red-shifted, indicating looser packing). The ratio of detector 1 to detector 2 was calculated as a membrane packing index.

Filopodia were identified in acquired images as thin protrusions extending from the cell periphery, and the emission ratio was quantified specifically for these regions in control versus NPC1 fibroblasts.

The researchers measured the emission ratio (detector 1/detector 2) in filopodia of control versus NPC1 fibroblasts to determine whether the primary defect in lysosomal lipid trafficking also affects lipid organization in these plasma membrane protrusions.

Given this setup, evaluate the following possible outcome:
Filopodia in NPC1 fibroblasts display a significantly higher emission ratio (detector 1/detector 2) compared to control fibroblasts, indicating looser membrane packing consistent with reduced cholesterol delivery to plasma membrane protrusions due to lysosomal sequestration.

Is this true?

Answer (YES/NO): NO